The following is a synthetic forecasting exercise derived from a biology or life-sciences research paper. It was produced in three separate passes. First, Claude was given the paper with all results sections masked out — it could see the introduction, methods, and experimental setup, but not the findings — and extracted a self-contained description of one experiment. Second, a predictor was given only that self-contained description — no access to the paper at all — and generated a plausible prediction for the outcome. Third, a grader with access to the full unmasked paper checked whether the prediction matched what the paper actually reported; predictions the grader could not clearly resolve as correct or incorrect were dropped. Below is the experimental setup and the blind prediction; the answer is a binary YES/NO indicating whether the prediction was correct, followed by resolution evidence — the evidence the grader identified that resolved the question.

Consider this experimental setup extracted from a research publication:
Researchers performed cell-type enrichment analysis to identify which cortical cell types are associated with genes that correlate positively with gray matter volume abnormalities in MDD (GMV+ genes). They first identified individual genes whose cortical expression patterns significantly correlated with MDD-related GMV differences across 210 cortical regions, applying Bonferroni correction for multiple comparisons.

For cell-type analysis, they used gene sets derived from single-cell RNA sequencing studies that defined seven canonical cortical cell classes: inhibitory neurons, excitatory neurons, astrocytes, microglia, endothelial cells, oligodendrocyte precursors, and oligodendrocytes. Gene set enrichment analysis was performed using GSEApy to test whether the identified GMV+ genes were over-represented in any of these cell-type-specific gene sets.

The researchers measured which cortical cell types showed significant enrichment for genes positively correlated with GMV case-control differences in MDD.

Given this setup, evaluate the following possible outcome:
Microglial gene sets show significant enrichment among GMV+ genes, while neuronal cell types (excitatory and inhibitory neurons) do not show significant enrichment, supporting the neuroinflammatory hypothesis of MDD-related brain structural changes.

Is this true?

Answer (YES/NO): NO